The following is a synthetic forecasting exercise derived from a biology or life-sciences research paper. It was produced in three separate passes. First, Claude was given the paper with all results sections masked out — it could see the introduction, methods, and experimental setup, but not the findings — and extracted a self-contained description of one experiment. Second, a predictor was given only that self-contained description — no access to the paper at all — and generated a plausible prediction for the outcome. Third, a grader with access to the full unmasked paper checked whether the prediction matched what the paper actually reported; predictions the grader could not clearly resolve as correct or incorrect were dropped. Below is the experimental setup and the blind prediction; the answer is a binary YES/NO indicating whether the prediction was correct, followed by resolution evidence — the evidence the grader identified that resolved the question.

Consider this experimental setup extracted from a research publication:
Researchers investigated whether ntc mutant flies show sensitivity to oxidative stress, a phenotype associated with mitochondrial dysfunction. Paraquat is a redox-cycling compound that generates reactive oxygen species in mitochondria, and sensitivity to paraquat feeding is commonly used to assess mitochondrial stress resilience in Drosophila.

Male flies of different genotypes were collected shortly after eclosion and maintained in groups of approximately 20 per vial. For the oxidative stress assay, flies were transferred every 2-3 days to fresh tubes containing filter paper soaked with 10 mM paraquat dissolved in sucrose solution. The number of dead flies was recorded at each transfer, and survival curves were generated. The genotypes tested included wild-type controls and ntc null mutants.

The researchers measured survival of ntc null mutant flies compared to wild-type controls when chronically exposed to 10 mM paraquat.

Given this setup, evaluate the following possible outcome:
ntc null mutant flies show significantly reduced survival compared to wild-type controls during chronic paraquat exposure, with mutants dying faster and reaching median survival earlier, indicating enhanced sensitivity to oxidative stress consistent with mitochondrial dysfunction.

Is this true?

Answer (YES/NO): YES